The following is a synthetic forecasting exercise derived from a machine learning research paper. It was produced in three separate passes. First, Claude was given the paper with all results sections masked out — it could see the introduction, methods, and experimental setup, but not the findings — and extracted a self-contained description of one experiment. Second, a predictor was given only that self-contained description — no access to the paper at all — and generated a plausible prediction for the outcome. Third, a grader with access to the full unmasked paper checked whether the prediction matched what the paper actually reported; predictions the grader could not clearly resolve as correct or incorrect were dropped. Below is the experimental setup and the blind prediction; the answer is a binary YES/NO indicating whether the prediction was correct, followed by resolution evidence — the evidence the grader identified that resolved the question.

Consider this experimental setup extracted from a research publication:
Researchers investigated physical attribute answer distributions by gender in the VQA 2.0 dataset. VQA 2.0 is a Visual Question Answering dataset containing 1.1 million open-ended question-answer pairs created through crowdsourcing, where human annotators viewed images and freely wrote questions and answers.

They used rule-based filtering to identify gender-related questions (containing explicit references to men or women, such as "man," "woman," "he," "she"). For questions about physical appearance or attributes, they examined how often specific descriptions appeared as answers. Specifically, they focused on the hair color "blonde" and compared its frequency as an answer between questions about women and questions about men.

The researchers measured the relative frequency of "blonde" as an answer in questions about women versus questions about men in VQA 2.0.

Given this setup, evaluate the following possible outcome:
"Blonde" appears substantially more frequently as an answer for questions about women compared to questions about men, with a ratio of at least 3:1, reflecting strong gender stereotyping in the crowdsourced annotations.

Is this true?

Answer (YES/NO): YES